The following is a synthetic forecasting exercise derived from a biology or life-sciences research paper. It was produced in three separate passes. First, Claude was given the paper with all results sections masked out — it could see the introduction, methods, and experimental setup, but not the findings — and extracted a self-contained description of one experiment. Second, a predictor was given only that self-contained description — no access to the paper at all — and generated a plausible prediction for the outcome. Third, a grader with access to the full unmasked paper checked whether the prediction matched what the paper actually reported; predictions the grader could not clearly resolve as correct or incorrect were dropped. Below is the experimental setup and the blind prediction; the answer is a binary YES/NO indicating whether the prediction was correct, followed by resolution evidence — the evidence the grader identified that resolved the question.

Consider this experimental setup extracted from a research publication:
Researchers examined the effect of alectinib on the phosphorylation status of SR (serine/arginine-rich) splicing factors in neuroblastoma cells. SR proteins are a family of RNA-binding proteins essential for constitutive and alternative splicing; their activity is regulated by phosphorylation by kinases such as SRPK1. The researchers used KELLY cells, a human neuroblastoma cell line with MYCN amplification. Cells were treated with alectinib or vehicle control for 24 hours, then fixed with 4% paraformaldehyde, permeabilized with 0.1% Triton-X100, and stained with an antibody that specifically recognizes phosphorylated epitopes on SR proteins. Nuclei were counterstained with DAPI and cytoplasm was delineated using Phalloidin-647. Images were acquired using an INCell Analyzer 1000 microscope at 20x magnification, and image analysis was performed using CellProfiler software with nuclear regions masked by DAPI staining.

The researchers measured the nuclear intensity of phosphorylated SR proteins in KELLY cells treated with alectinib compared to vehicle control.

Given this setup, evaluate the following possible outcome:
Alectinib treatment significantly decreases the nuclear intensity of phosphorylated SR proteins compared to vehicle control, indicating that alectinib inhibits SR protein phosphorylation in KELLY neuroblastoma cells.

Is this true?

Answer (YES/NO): YES